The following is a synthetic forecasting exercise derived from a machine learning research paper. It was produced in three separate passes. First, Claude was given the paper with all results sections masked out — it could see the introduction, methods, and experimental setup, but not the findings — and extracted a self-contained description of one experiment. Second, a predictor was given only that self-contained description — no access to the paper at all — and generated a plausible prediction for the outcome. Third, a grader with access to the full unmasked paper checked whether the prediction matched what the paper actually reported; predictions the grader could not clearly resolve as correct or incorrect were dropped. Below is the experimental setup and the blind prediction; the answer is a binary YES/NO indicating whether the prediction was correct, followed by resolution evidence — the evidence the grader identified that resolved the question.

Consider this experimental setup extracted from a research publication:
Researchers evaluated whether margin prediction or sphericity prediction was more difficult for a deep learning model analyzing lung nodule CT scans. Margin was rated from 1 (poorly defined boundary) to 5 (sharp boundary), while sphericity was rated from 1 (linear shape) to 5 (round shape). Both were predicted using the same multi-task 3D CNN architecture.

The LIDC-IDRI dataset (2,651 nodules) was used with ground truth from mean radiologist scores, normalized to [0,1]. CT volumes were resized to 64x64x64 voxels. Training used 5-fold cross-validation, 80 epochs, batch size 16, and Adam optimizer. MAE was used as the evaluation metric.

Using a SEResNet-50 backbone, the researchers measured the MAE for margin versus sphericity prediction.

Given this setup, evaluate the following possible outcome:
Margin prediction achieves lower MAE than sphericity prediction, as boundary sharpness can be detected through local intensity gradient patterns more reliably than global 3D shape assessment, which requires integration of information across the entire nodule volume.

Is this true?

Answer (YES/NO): YES